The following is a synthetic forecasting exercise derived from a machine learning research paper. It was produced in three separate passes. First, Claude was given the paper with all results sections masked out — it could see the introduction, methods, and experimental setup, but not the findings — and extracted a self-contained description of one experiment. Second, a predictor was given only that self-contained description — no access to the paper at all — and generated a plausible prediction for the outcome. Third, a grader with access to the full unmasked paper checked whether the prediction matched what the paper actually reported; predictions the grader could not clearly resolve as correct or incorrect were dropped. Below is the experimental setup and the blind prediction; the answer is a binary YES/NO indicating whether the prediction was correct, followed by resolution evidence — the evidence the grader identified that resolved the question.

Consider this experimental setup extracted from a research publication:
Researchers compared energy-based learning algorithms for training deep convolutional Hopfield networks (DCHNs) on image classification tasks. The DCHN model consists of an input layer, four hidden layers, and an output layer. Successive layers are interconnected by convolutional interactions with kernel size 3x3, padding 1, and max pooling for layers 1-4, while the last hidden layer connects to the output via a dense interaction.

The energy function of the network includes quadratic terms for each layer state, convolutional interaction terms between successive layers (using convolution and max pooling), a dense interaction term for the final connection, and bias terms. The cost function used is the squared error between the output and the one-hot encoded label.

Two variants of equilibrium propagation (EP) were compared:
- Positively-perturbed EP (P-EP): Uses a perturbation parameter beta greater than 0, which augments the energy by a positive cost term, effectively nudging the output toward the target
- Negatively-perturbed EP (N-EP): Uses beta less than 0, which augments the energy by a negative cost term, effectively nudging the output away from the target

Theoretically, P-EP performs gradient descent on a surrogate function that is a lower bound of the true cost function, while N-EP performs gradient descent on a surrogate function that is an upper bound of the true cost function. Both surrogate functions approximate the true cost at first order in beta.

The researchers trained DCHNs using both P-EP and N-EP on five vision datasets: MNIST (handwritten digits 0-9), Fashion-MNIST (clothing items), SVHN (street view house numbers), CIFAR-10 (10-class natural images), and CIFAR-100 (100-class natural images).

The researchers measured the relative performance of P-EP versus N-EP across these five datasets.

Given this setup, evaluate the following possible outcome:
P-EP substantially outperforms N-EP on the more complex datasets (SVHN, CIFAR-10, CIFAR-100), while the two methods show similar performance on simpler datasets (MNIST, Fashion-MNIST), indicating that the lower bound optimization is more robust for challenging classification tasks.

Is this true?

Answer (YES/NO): NO